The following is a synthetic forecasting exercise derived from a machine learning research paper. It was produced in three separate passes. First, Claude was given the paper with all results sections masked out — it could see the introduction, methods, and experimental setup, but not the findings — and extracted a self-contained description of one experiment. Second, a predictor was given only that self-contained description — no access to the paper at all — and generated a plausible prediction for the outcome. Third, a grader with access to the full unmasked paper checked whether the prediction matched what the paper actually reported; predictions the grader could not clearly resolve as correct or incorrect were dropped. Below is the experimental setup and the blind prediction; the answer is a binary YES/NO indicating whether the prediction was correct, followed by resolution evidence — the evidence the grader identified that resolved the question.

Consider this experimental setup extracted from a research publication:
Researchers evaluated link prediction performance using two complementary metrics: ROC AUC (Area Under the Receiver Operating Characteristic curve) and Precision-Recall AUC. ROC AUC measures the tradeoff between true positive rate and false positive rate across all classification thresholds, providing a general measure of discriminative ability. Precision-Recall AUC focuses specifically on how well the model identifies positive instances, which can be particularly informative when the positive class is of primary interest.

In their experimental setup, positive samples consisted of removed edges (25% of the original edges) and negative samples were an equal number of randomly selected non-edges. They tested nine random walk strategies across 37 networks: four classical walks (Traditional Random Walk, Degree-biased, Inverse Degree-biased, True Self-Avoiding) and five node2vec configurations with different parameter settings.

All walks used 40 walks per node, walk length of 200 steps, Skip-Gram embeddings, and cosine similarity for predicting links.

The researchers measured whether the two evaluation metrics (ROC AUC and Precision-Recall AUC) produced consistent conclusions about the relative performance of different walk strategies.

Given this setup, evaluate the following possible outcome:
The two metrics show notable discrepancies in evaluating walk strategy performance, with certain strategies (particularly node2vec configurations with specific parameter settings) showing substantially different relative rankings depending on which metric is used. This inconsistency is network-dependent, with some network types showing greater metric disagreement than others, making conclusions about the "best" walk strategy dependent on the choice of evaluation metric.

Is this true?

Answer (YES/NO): NO